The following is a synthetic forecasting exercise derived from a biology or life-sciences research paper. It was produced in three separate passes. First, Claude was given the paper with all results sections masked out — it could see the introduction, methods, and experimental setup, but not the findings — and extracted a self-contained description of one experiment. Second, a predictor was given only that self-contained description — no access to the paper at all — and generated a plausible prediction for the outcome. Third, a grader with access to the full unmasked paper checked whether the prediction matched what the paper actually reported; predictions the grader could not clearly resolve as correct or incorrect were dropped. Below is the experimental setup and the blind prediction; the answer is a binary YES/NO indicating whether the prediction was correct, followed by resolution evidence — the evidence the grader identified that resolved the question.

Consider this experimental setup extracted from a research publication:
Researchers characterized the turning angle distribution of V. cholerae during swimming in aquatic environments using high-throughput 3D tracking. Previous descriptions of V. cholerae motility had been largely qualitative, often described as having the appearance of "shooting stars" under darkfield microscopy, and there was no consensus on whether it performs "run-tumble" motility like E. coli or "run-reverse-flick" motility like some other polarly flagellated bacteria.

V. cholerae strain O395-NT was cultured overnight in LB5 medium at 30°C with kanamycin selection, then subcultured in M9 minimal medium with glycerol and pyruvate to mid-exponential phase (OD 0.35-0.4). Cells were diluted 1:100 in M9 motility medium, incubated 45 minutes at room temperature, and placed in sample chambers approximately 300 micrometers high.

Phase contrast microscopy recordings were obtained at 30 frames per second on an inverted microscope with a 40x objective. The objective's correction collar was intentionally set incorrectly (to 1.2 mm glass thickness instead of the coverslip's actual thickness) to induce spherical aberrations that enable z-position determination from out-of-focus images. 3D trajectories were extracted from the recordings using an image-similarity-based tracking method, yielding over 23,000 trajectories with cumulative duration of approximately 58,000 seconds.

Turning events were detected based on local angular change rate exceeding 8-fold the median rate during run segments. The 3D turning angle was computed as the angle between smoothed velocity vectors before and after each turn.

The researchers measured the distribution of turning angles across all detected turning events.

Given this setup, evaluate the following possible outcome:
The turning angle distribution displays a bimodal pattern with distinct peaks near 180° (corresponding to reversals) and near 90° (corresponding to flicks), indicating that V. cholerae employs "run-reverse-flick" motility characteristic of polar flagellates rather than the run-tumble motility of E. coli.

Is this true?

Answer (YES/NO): YES